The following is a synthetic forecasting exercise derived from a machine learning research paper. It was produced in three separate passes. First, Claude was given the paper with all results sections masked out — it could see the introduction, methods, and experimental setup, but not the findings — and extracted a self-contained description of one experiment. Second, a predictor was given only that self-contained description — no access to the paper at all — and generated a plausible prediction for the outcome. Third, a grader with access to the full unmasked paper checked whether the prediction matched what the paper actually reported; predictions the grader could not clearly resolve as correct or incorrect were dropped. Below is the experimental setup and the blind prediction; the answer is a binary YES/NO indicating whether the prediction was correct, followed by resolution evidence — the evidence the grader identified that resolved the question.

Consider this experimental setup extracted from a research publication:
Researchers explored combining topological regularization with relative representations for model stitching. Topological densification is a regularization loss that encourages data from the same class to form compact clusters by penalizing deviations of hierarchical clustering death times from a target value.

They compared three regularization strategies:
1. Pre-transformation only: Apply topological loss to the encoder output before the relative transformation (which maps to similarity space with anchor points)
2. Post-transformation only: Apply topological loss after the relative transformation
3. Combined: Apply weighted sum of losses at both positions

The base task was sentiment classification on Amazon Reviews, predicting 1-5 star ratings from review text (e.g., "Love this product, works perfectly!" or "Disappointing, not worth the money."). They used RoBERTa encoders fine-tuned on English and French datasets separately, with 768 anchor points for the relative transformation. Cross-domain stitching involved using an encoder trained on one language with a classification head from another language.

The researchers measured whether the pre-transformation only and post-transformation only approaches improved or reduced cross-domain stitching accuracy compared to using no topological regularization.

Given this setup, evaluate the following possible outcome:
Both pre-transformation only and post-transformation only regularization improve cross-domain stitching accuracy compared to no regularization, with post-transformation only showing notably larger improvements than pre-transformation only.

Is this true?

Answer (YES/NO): NO